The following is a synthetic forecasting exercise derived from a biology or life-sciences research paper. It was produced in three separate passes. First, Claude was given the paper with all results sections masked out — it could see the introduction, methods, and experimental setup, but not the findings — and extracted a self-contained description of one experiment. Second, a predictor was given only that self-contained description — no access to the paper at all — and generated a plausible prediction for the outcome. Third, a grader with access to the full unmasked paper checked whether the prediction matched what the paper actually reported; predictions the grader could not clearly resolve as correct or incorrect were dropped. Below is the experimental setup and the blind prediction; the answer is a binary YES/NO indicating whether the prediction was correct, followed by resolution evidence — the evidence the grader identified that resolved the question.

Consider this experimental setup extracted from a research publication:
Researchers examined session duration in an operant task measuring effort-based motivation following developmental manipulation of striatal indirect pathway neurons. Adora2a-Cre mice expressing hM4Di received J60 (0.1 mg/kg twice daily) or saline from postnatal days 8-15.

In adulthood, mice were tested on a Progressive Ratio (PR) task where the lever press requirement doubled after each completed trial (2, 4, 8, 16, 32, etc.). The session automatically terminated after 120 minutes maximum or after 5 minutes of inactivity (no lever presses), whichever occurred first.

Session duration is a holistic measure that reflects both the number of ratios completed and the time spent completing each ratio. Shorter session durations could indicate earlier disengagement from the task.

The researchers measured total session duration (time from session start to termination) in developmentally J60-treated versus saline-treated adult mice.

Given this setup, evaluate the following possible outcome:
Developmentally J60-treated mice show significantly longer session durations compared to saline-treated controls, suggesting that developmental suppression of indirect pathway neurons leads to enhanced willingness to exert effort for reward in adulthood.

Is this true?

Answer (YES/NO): NO